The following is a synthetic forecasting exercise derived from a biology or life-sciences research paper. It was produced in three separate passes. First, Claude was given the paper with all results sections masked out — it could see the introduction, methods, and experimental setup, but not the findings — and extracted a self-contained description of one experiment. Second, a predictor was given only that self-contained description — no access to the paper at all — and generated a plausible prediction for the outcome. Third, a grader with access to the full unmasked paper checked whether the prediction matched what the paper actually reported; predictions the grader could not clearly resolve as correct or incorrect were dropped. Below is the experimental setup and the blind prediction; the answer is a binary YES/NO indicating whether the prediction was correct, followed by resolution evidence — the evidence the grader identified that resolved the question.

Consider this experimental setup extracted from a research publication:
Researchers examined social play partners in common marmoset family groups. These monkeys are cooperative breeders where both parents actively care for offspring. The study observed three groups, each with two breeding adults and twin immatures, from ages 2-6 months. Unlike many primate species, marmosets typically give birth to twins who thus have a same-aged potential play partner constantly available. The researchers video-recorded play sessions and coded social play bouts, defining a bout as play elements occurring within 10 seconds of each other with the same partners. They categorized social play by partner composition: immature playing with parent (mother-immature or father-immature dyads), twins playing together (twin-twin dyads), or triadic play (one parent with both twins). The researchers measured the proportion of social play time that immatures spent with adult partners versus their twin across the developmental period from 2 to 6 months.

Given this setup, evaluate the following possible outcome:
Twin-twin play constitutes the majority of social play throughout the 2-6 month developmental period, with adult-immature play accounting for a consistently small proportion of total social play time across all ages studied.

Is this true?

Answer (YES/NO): NO